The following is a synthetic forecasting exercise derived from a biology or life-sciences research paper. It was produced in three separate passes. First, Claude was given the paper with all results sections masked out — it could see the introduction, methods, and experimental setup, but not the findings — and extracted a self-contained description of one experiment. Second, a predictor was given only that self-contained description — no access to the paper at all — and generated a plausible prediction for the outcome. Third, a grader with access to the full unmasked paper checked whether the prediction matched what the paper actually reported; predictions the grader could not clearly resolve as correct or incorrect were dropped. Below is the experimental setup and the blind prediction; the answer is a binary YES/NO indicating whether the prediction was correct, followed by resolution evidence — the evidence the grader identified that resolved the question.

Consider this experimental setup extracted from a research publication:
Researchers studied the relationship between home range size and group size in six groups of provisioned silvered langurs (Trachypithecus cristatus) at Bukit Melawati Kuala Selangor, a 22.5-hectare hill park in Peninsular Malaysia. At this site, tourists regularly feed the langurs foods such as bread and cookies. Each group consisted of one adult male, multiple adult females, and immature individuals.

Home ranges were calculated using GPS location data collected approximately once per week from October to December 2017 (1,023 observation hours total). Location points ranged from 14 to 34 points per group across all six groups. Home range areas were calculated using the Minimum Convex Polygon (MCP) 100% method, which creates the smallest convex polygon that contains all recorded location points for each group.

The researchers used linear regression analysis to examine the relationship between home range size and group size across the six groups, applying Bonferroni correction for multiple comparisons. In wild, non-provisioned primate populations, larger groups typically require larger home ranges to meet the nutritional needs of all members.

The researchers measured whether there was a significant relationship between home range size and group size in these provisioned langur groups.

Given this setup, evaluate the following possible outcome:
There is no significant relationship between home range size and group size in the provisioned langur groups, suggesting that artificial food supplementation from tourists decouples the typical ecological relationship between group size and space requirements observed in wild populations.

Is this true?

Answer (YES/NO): NO